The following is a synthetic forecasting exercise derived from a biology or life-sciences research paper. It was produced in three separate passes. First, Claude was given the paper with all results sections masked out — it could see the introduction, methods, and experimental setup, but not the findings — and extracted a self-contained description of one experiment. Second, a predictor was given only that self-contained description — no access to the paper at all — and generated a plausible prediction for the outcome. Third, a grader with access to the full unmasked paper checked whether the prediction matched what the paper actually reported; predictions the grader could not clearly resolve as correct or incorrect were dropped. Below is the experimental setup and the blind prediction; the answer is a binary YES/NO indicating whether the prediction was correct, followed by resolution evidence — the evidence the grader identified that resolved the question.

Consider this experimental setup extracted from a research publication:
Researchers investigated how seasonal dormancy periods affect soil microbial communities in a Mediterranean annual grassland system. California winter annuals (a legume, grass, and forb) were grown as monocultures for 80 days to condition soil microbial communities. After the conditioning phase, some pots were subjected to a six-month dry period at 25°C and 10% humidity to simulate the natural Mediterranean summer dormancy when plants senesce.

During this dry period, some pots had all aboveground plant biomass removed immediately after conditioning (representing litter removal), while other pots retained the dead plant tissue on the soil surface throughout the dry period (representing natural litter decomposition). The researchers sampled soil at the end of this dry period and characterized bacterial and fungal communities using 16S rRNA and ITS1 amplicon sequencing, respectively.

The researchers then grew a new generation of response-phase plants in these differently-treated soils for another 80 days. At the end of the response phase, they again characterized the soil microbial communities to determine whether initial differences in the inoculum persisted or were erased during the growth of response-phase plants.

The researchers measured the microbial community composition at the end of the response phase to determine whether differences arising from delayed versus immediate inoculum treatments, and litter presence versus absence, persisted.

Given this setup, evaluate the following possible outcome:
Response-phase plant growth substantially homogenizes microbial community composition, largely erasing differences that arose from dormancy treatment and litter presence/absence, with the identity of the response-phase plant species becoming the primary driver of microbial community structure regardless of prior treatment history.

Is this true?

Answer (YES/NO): NO